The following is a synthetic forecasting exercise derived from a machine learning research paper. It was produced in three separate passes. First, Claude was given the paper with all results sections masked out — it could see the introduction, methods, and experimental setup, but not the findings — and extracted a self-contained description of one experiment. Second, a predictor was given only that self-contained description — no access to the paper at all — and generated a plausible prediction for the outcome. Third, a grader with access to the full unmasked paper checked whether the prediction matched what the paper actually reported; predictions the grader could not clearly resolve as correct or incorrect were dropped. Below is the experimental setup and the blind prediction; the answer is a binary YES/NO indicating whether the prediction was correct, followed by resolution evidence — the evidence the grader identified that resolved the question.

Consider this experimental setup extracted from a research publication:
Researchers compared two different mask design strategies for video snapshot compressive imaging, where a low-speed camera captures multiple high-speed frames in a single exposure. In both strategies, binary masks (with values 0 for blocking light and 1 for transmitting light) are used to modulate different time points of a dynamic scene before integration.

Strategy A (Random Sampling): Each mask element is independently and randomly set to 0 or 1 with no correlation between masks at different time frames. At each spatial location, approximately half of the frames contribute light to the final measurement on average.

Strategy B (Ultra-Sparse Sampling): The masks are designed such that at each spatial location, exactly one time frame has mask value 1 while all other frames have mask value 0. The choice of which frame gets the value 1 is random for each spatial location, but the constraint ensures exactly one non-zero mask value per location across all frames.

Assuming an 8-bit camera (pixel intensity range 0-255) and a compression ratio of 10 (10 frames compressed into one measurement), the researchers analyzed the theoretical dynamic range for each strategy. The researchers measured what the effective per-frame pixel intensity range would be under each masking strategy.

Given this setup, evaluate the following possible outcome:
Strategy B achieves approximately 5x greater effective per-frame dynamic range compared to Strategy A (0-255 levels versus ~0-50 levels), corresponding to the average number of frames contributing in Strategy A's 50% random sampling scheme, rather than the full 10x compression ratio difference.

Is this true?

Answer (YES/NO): YES